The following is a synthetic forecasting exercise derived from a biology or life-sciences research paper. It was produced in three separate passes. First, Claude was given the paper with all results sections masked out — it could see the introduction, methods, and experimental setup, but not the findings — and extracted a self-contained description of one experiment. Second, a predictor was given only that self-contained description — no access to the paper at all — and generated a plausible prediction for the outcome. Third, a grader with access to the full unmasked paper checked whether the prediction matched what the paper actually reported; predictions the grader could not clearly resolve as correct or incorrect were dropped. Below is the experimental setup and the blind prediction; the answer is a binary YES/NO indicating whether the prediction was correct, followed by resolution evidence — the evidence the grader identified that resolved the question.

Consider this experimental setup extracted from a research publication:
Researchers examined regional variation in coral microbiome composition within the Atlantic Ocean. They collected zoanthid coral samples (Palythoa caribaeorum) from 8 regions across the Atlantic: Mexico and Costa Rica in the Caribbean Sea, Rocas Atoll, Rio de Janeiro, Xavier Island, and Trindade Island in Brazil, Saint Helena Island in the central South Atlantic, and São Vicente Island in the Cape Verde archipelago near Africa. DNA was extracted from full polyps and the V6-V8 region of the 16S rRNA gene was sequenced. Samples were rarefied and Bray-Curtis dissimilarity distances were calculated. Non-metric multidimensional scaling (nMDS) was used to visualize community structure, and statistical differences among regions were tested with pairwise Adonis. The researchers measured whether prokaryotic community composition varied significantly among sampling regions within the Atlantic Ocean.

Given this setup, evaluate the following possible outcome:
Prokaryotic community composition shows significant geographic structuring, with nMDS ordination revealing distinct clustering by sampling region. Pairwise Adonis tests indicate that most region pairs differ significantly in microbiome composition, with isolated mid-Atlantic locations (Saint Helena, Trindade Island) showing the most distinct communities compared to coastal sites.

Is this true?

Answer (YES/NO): NO